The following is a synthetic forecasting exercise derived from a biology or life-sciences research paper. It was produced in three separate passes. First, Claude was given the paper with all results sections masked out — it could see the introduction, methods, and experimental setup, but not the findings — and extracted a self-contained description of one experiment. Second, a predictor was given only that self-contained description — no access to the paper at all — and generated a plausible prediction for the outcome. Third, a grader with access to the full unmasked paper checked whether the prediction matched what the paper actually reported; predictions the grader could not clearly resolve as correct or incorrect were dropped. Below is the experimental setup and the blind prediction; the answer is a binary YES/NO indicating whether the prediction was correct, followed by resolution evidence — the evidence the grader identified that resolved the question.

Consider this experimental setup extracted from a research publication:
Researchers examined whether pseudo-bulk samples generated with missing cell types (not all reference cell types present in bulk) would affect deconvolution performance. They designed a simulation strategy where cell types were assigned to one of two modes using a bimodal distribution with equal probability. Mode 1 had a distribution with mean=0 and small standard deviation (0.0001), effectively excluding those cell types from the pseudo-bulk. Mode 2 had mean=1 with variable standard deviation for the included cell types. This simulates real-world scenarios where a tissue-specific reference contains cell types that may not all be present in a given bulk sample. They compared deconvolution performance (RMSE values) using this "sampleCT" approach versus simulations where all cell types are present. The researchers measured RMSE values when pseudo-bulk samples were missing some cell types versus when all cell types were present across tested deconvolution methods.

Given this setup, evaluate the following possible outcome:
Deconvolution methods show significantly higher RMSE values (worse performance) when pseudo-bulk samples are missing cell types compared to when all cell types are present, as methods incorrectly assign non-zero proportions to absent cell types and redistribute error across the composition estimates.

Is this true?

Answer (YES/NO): YES